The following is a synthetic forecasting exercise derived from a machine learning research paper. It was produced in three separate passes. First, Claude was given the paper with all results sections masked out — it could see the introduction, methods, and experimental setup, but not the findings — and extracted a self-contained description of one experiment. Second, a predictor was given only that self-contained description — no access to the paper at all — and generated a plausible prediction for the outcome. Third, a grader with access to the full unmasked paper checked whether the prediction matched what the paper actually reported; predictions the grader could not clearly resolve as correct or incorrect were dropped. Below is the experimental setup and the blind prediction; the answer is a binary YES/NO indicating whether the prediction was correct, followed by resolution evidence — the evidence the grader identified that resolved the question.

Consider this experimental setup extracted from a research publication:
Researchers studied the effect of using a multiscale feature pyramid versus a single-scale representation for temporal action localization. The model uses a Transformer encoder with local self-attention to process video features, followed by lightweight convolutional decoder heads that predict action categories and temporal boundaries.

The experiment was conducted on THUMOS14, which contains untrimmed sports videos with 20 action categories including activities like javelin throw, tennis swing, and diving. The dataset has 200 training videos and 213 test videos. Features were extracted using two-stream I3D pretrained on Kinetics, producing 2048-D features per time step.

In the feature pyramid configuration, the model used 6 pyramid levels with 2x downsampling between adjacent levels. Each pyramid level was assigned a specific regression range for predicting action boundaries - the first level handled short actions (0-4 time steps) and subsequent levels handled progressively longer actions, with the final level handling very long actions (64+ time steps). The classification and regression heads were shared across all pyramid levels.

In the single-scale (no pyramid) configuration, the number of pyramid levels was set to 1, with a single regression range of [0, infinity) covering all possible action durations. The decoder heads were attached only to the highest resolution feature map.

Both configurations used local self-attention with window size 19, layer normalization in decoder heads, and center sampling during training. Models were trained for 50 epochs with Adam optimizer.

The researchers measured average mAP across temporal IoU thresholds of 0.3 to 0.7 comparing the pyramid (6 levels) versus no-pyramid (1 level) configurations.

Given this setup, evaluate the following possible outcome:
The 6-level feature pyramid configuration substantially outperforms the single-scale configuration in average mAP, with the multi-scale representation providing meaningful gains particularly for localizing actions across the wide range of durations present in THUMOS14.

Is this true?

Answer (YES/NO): YES